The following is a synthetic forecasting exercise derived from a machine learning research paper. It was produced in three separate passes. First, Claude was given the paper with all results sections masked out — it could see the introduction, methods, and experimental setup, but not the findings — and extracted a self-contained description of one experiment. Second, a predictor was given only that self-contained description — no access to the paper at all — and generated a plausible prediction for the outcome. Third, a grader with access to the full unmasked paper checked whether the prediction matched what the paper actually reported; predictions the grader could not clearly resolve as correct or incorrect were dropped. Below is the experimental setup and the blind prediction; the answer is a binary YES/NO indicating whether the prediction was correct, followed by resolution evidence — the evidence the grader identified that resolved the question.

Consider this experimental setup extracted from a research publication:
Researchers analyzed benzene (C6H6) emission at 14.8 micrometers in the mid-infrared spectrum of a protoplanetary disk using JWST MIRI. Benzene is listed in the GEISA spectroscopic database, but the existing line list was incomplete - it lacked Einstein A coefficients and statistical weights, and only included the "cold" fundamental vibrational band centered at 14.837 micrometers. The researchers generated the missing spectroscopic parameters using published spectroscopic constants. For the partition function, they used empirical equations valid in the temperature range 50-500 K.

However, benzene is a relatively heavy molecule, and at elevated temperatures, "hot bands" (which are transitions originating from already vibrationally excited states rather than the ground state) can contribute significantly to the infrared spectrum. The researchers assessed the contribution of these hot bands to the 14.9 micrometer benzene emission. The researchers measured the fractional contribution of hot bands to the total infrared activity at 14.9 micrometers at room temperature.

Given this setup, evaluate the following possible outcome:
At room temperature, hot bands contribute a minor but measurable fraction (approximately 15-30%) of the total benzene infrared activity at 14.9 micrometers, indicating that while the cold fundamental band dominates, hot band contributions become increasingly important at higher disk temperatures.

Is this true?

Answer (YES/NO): NO